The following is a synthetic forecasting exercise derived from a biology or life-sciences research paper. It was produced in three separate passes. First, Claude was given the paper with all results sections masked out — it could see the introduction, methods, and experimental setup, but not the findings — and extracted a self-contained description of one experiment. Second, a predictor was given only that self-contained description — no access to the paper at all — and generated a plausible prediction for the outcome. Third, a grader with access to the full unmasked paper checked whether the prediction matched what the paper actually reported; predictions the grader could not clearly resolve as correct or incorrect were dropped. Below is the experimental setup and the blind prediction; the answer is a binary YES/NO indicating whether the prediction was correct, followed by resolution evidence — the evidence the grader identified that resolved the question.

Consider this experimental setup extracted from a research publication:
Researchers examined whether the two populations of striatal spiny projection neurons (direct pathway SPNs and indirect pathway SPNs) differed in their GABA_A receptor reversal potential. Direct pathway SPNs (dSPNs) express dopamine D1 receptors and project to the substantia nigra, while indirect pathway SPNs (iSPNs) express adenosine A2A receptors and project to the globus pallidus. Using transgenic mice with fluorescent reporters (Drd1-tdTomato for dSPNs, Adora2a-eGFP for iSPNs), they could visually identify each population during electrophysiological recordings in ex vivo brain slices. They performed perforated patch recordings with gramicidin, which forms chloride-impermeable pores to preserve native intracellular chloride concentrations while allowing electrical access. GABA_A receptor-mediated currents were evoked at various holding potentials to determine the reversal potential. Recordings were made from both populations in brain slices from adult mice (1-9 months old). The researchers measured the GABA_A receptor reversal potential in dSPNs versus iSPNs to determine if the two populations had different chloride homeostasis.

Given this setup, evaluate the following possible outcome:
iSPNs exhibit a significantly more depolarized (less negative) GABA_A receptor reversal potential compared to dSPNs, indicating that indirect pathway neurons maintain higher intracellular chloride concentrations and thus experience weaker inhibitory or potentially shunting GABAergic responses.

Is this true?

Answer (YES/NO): NO